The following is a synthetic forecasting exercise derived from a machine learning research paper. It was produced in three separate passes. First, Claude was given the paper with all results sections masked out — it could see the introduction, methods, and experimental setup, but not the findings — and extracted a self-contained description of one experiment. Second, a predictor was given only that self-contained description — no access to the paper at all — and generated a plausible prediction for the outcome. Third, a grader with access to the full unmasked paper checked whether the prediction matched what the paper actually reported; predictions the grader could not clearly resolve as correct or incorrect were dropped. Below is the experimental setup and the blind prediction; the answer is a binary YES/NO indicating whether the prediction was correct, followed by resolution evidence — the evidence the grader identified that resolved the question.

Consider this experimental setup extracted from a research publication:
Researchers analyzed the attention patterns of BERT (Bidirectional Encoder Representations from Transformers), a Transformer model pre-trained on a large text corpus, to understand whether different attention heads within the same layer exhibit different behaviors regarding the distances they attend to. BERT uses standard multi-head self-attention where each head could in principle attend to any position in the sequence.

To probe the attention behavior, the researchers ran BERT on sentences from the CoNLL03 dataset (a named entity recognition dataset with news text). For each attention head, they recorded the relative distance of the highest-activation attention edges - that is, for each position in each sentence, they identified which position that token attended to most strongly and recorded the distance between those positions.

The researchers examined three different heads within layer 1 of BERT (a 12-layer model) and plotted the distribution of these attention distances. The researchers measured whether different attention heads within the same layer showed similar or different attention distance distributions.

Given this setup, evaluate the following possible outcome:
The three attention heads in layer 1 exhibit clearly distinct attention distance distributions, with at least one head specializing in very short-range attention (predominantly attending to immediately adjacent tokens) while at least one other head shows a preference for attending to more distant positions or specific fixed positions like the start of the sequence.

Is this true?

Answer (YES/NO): NO